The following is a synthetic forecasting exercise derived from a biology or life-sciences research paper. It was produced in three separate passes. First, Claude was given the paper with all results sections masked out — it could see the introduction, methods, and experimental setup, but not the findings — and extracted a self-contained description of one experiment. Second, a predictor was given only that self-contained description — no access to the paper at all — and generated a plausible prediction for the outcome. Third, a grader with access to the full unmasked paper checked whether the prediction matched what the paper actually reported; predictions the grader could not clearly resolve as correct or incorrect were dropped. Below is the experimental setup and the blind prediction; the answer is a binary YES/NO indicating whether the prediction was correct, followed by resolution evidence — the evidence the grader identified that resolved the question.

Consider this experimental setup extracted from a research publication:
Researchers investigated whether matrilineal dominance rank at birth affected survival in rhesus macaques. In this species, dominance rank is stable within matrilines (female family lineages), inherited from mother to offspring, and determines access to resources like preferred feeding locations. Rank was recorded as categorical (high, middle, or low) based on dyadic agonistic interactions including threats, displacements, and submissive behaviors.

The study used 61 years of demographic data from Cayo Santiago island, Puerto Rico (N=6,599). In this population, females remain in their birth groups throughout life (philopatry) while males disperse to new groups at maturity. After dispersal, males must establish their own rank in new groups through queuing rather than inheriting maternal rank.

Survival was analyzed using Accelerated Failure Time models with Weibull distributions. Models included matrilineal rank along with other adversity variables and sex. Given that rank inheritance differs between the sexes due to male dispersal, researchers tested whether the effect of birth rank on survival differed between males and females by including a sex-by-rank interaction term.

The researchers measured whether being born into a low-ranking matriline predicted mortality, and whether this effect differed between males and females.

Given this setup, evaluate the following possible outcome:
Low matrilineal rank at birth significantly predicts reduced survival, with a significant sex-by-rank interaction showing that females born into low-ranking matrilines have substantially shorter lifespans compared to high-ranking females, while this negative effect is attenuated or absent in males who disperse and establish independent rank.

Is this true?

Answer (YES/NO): YES